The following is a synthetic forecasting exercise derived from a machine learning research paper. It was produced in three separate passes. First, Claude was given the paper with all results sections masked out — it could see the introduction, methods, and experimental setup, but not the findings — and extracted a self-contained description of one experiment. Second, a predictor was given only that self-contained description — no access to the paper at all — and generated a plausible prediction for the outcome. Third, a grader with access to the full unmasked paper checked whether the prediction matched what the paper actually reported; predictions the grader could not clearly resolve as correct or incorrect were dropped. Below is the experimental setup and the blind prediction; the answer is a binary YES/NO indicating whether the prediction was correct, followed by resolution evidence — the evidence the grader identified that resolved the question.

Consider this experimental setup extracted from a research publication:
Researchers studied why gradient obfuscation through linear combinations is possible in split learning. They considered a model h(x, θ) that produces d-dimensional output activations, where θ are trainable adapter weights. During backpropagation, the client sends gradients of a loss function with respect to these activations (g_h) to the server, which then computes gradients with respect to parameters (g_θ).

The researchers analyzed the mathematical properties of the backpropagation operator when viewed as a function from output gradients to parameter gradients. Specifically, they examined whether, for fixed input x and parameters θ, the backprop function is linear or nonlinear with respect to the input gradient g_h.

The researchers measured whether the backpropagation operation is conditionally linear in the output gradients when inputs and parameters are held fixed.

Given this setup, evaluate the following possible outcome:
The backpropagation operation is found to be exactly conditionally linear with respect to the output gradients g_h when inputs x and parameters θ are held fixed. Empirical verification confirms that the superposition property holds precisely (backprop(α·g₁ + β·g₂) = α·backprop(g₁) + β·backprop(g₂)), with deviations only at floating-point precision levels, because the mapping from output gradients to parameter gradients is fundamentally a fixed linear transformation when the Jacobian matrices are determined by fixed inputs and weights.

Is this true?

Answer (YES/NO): NO